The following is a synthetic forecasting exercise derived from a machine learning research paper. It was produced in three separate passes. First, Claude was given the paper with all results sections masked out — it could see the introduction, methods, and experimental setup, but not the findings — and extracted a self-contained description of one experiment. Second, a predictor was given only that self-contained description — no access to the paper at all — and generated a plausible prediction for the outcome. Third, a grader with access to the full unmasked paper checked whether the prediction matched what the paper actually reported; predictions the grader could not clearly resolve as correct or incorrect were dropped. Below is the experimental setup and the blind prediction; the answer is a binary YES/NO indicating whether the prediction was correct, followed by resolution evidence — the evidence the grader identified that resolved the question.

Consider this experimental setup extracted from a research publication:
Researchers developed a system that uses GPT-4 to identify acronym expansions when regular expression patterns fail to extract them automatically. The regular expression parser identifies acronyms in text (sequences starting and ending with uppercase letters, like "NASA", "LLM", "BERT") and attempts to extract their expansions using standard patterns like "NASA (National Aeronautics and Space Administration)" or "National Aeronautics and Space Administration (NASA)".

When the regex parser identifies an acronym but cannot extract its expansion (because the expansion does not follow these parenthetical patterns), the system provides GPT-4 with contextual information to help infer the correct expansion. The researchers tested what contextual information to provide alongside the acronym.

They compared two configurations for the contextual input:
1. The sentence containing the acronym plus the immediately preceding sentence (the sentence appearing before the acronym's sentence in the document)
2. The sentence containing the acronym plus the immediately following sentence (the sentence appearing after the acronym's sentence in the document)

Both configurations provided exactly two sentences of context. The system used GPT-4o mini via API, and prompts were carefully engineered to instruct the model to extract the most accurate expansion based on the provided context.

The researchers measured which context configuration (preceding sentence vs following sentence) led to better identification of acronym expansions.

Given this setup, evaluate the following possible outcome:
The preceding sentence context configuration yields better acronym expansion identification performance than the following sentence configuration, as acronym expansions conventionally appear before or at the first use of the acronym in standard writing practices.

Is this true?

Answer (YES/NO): YES